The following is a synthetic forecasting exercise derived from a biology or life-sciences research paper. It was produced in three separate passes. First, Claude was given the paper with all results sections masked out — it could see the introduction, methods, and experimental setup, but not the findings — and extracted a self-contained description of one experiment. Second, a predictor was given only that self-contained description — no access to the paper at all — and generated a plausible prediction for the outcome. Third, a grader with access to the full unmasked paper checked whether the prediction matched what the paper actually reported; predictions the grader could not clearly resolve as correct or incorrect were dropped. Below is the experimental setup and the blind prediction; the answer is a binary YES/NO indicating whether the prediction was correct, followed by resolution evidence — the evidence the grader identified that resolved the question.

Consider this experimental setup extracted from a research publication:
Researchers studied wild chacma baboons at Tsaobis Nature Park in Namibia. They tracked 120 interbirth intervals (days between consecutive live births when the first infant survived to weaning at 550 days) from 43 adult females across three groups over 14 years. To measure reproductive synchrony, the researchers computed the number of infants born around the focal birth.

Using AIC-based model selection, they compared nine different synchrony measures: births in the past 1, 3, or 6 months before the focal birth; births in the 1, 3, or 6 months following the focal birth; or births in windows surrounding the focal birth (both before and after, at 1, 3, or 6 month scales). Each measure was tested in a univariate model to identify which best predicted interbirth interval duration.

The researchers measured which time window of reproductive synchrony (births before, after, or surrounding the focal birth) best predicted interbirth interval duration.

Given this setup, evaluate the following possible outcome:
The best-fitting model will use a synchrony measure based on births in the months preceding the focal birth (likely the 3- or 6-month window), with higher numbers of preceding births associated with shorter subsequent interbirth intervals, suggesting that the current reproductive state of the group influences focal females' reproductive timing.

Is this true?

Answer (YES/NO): NO